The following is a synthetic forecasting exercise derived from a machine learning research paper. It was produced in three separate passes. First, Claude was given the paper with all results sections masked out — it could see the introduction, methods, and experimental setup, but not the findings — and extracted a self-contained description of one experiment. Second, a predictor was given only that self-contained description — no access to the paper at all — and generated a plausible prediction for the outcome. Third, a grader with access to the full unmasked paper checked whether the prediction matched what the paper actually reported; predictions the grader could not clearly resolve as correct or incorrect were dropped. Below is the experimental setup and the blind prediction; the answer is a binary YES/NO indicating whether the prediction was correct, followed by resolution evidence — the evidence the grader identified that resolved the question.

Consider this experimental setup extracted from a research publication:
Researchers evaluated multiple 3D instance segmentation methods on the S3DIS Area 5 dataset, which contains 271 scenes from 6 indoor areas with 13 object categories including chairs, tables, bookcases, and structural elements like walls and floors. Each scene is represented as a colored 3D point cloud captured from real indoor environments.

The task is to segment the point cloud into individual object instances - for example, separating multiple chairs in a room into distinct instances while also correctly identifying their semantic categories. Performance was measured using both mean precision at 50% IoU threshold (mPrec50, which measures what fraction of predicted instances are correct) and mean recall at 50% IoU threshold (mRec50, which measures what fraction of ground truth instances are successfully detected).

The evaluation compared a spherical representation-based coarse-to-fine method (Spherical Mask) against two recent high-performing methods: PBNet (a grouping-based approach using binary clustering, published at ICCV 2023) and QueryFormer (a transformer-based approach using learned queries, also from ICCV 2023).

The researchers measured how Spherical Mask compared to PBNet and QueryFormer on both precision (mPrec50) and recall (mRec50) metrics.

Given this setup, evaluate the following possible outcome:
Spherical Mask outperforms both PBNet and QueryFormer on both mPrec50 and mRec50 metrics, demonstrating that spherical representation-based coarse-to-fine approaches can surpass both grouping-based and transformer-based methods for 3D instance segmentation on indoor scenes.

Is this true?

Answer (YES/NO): NO